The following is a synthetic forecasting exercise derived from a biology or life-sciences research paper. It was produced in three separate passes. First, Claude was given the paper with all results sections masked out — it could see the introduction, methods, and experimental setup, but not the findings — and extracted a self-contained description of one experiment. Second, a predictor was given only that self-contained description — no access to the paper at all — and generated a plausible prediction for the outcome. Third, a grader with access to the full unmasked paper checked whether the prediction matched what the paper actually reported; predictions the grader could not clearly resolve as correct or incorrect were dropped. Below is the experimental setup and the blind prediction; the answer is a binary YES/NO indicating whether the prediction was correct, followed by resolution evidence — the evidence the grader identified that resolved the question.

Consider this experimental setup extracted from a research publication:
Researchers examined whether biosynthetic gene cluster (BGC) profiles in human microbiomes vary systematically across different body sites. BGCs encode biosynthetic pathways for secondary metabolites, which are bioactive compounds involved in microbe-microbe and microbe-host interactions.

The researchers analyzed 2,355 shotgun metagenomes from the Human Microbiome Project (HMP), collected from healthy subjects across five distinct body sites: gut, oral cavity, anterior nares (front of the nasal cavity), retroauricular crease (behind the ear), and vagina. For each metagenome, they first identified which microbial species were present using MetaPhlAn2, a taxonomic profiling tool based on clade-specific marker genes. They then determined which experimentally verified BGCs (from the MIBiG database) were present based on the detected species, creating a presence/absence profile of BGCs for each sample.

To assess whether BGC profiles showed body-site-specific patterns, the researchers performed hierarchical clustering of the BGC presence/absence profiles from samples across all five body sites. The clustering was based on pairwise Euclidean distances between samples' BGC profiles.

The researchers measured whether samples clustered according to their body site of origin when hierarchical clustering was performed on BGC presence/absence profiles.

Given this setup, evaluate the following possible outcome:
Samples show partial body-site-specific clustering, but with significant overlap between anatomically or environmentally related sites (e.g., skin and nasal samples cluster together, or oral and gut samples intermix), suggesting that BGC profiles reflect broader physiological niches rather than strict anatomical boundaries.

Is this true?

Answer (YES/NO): NO